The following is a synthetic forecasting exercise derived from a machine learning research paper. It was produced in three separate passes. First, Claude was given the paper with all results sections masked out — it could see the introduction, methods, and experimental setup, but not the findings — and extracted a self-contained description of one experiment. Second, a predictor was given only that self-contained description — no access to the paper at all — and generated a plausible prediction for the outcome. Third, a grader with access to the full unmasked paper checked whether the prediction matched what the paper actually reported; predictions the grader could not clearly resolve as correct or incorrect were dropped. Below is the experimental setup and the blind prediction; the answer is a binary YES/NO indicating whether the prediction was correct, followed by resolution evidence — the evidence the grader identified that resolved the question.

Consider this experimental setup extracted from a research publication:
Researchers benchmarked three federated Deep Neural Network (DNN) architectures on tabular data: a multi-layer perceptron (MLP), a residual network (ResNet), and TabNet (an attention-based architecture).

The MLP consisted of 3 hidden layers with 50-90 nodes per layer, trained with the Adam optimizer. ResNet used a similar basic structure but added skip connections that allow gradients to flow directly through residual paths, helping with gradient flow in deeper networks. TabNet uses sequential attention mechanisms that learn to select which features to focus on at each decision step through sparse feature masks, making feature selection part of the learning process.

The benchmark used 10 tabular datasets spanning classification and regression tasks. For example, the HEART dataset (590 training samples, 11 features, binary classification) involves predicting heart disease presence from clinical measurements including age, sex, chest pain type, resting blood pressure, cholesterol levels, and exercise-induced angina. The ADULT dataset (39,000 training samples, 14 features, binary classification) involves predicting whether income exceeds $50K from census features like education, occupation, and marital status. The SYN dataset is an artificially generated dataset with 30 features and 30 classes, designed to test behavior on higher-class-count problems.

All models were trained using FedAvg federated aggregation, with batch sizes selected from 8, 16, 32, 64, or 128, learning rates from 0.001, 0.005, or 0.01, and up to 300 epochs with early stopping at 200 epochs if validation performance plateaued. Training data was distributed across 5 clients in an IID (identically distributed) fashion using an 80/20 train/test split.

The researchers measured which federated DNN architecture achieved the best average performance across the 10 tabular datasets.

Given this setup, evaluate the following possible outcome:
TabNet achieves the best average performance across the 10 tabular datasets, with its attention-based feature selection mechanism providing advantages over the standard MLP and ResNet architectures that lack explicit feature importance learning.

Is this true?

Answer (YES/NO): YES